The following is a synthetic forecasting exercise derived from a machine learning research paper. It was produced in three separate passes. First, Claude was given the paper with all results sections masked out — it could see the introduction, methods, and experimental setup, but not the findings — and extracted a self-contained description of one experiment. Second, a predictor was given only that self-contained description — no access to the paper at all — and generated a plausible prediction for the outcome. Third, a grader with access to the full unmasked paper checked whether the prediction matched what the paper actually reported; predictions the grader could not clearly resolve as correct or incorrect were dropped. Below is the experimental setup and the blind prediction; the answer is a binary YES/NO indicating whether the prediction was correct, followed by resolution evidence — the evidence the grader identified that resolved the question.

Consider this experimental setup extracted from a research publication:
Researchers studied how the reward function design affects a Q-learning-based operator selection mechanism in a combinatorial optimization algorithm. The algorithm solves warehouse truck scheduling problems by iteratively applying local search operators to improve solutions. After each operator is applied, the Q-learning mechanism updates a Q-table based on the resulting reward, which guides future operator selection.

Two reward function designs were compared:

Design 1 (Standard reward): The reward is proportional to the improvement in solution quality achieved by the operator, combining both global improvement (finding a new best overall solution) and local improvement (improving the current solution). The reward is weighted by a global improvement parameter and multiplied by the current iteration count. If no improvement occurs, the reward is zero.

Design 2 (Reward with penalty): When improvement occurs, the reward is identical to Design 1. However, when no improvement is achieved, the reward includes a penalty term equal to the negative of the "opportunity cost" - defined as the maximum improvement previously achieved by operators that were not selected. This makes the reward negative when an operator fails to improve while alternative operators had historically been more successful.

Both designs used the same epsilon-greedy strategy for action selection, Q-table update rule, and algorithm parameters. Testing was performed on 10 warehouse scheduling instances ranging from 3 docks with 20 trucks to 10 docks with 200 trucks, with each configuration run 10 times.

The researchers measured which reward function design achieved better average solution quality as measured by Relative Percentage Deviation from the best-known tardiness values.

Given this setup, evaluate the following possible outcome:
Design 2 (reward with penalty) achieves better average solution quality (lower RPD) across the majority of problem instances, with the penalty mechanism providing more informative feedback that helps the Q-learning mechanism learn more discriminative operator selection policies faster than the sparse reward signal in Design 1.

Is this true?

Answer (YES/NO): YES